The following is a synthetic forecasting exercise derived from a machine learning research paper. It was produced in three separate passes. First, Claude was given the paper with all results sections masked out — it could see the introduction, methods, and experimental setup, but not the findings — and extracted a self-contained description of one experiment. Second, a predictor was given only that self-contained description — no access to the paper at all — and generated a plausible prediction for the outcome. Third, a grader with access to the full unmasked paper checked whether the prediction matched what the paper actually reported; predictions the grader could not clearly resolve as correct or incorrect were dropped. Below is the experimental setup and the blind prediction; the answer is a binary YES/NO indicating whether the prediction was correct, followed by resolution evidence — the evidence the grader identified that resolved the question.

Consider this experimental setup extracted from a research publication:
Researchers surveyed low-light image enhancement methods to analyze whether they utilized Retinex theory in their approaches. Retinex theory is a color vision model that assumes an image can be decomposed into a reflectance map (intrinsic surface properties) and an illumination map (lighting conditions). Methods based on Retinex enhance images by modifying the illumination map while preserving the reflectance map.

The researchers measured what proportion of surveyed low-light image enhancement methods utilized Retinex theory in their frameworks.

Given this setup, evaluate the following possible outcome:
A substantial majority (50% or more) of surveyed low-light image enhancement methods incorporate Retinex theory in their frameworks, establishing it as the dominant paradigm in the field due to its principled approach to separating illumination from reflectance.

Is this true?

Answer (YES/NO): NO